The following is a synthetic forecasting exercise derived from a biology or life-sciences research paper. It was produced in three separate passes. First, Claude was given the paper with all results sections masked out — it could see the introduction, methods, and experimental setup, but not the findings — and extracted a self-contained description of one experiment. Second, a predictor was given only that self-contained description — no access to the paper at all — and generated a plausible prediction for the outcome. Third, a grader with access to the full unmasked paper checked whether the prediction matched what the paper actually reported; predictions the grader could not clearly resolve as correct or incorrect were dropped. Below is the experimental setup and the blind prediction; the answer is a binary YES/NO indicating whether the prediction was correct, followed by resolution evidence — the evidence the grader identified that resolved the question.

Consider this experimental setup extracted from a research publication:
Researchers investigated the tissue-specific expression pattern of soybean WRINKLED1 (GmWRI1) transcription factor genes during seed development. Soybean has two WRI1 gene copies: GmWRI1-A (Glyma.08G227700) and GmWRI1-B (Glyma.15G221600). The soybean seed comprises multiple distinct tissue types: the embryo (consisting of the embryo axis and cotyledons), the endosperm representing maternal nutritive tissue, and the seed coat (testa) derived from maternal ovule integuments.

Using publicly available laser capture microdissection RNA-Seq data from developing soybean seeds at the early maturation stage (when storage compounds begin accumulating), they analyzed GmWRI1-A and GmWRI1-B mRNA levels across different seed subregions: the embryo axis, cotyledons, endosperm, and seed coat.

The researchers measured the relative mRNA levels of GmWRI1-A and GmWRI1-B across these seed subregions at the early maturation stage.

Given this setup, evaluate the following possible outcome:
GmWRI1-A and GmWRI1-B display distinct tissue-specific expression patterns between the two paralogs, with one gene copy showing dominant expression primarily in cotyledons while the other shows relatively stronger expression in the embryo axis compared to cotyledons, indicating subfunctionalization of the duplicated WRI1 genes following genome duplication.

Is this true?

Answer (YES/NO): NO